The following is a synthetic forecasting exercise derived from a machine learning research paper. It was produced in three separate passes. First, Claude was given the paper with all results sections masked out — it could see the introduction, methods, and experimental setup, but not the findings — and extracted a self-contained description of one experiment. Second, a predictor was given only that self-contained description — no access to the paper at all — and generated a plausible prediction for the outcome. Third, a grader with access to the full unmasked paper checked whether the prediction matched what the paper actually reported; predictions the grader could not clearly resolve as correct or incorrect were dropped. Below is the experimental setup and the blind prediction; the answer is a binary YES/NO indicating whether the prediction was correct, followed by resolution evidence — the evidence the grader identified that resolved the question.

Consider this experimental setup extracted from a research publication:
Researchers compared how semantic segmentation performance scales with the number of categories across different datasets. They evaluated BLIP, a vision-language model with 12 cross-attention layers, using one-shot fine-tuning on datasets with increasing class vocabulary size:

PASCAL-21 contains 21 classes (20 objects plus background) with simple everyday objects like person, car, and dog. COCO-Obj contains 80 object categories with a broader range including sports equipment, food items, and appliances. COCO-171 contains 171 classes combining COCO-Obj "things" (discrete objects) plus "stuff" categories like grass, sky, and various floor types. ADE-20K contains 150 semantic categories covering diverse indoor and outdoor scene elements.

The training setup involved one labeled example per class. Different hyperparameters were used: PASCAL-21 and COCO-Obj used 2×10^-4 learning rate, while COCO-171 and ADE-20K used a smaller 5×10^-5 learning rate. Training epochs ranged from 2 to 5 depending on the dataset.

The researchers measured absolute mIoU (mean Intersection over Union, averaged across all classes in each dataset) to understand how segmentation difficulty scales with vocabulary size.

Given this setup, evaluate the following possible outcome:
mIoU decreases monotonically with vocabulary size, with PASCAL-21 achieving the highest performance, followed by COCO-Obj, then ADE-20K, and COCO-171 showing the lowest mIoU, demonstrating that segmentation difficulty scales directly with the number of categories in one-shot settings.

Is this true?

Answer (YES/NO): NO